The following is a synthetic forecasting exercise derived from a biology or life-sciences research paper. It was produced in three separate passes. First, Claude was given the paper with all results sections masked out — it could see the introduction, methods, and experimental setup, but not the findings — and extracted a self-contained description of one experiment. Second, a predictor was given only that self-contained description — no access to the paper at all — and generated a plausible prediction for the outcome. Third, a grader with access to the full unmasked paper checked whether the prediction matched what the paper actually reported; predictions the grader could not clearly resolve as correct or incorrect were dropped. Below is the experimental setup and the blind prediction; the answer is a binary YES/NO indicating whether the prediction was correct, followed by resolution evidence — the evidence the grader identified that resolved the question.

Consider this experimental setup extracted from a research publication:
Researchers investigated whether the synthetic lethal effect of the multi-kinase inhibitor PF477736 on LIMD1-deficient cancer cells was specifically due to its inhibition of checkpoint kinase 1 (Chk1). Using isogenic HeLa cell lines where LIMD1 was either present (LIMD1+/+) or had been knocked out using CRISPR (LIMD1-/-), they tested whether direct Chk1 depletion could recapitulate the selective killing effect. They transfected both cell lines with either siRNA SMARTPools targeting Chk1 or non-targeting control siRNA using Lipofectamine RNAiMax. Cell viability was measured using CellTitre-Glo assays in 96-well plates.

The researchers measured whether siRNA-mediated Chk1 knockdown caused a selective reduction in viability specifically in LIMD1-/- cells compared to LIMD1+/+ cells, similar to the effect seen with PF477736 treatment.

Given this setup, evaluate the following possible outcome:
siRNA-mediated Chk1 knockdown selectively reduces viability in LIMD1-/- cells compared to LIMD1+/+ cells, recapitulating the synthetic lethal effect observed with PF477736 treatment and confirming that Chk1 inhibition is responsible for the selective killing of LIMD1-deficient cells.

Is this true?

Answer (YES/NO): NO